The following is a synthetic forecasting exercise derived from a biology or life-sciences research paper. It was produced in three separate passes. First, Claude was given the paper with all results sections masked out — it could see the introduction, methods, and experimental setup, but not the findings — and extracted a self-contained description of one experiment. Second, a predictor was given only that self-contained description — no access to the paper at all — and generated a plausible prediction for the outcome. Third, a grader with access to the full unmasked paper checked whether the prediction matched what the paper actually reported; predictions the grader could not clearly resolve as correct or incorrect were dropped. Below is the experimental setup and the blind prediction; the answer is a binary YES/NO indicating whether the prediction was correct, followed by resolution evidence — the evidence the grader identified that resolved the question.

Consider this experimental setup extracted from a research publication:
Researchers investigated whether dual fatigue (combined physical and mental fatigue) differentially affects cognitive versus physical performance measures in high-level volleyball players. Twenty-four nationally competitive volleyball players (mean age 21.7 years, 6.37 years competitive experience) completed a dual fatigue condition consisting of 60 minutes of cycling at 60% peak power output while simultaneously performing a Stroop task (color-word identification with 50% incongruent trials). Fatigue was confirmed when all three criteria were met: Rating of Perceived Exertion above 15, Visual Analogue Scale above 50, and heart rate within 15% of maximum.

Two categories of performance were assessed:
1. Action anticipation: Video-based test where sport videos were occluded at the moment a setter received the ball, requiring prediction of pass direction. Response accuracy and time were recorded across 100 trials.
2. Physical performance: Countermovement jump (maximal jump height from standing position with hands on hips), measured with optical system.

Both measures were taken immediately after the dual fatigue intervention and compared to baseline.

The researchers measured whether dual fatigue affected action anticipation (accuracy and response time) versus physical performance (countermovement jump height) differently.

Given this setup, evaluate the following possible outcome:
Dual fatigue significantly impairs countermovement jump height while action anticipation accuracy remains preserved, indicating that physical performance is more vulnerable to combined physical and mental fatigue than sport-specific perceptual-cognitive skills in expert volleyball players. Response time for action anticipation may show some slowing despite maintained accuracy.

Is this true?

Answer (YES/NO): YES